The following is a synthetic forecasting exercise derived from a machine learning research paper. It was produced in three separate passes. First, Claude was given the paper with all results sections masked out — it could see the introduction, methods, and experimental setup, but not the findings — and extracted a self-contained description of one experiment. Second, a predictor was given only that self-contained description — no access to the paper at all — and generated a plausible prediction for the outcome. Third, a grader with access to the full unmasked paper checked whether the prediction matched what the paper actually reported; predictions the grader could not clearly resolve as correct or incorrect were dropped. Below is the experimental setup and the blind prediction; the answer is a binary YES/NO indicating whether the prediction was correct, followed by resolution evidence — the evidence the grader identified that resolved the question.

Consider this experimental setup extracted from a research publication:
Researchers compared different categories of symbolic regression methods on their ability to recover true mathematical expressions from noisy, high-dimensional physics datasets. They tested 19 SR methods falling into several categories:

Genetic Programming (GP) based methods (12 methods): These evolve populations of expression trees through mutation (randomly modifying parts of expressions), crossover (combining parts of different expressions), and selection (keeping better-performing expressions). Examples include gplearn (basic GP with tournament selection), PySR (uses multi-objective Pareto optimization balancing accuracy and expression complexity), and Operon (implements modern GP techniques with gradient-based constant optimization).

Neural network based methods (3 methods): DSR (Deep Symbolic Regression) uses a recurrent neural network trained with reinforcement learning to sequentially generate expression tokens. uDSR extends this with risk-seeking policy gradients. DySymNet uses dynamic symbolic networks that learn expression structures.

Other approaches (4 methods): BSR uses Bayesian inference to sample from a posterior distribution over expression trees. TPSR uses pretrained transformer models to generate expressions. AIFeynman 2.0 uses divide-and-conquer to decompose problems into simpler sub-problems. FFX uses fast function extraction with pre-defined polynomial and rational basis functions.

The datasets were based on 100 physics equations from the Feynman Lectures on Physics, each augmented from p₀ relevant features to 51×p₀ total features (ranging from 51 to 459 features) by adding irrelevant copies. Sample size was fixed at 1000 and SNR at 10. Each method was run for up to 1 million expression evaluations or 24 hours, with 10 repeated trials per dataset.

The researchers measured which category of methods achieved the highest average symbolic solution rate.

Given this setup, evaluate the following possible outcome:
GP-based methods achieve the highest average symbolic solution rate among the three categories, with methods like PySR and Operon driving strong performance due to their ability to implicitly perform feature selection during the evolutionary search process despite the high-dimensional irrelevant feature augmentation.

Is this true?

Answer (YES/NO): NO